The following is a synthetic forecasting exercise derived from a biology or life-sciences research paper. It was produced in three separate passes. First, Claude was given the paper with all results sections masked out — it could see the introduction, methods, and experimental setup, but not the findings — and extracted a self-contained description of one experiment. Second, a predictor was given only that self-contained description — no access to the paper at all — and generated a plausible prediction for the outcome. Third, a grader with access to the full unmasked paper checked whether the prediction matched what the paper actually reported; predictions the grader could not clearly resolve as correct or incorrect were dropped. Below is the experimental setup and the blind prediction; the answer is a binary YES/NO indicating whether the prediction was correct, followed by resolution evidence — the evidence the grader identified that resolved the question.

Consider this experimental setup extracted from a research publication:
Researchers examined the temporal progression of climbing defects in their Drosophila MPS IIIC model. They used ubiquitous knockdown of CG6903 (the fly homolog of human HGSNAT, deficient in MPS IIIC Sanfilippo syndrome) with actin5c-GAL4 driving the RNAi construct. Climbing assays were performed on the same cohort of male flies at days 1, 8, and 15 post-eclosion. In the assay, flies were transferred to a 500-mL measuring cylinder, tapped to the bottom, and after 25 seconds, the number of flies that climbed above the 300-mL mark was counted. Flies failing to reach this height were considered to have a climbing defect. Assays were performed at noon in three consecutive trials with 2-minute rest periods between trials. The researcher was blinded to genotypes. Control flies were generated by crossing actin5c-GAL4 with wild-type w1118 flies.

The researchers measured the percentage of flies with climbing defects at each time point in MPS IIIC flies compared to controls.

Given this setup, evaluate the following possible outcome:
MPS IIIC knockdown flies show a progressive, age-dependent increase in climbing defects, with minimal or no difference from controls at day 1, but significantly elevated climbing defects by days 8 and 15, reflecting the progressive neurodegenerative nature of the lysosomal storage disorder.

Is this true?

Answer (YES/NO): YES